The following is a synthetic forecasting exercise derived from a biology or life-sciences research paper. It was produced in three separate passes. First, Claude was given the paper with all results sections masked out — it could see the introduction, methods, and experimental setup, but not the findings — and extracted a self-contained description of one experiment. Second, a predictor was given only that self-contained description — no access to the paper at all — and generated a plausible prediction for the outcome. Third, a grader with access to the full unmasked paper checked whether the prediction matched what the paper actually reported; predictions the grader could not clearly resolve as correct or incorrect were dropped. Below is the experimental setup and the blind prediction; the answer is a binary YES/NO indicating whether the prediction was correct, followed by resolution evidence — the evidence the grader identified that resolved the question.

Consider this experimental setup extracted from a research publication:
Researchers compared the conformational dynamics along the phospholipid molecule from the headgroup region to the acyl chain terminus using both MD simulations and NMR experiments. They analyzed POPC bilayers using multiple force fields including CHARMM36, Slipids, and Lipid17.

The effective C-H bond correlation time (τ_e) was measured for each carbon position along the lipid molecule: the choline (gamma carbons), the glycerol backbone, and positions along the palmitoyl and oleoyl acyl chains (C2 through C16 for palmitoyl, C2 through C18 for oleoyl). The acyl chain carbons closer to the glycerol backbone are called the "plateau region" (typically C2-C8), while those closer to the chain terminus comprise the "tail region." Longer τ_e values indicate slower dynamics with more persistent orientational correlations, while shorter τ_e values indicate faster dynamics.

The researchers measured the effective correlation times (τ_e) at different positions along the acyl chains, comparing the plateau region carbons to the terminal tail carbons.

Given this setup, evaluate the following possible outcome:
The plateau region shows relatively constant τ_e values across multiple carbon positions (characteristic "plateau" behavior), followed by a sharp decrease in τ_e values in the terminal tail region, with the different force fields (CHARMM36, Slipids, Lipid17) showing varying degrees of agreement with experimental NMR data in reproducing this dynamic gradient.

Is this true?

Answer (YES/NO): NO